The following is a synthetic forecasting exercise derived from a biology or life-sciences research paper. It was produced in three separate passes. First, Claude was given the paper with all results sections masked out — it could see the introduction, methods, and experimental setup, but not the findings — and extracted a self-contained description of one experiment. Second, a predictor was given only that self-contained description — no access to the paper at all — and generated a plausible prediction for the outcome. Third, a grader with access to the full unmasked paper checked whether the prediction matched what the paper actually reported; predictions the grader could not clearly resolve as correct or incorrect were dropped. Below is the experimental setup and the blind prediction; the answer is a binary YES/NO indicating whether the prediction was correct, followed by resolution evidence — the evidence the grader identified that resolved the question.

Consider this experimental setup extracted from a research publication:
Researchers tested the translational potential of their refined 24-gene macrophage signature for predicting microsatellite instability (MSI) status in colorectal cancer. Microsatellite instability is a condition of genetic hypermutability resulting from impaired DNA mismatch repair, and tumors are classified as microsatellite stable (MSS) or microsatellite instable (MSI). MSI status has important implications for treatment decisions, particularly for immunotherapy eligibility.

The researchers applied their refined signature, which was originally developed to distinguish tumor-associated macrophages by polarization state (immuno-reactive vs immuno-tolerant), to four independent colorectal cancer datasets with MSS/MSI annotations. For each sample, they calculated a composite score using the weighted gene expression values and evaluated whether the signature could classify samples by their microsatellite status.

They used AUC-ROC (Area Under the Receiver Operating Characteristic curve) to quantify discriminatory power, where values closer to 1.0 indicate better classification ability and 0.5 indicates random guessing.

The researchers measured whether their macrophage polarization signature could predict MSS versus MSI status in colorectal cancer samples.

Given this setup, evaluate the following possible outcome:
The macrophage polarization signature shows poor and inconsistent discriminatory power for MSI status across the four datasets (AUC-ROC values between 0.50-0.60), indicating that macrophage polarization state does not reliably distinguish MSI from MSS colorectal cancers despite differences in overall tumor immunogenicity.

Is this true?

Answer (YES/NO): NO